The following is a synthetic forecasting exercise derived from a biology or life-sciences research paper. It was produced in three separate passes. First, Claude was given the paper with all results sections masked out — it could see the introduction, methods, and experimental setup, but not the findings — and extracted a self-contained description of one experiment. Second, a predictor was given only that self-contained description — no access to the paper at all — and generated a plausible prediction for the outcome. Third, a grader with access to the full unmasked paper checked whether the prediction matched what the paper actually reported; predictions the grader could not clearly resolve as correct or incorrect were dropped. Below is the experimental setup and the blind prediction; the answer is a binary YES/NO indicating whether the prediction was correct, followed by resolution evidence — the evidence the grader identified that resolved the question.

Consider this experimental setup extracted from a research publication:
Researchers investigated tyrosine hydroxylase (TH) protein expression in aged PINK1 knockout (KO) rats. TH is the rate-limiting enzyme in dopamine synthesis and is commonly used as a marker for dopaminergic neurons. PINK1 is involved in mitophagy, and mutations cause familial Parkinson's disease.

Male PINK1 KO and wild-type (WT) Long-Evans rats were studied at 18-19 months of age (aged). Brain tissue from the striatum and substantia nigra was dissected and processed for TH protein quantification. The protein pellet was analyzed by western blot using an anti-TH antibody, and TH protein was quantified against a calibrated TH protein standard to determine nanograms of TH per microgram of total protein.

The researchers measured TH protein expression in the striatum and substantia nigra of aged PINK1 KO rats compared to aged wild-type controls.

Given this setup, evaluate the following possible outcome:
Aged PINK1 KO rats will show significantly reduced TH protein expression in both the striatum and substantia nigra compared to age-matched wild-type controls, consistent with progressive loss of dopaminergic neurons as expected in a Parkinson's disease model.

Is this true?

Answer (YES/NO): NO